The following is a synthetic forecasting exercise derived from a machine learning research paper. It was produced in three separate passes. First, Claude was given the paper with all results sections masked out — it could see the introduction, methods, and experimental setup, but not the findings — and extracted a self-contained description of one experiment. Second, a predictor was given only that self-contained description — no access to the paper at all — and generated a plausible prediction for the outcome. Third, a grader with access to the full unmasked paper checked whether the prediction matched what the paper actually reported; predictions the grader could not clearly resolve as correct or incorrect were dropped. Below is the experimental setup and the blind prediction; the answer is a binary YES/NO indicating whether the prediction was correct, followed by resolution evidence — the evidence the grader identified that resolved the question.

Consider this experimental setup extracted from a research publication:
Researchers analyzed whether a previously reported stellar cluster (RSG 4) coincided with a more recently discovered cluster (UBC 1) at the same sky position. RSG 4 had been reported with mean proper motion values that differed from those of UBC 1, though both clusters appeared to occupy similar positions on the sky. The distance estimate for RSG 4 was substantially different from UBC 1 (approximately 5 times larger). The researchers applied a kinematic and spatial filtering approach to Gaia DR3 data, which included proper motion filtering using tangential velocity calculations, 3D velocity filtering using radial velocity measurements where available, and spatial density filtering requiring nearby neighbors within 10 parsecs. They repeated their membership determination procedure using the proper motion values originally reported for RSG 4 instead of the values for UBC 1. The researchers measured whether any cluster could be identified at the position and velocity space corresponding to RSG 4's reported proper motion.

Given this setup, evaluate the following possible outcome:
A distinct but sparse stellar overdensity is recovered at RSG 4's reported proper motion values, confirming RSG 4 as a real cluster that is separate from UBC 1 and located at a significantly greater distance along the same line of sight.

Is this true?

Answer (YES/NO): NO